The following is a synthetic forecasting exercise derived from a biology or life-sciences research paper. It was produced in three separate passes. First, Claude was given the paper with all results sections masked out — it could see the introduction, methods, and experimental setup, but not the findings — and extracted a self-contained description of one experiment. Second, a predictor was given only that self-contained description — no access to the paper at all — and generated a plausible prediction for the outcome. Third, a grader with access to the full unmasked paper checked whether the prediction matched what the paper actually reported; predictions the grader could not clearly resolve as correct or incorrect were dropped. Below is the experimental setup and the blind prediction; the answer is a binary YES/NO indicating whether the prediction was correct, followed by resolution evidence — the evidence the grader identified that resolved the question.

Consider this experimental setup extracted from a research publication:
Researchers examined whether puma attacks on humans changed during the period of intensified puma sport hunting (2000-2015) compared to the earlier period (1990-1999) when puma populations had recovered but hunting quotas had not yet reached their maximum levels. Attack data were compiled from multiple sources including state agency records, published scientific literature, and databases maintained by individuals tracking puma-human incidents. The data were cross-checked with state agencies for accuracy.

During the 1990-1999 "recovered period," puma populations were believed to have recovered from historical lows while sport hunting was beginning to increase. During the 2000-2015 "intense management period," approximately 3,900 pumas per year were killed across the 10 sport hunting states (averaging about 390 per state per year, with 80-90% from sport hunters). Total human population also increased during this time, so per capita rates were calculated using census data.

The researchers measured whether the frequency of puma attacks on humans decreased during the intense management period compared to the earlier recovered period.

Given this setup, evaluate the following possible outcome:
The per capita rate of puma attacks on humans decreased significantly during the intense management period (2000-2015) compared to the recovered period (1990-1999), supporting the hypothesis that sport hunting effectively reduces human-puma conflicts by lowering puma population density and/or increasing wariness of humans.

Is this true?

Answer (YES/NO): NO